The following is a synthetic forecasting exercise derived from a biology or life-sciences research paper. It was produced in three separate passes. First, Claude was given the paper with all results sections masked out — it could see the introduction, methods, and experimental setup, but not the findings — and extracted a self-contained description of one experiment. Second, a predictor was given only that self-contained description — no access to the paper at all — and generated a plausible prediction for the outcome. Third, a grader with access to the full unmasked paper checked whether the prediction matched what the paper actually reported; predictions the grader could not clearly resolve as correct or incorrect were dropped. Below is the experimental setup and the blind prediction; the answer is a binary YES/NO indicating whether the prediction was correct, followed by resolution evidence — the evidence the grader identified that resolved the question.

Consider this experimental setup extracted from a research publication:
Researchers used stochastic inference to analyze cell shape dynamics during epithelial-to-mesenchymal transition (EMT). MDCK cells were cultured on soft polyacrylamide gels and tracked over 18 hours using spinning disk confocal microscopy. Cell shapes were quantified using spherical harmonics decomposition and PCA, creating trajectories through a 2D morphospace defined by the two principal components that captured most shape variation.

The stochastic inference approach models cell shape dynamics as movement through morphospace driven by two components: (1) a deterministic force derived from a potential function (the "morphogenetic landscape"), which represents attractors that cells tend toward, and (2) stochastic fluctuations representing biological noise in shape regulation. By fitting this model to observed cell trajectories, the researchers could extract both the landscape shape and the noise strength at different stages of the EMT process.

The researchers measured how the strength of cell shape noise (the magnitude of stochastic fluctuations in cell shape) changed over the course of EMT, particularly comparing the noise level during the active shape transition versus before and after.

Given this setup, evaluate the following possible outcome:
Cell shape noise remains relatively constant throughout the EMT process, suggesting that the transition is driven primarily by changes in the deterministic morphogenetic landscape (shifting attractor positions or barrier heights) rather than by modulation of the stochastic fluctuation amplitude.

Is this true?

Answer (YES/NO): NO